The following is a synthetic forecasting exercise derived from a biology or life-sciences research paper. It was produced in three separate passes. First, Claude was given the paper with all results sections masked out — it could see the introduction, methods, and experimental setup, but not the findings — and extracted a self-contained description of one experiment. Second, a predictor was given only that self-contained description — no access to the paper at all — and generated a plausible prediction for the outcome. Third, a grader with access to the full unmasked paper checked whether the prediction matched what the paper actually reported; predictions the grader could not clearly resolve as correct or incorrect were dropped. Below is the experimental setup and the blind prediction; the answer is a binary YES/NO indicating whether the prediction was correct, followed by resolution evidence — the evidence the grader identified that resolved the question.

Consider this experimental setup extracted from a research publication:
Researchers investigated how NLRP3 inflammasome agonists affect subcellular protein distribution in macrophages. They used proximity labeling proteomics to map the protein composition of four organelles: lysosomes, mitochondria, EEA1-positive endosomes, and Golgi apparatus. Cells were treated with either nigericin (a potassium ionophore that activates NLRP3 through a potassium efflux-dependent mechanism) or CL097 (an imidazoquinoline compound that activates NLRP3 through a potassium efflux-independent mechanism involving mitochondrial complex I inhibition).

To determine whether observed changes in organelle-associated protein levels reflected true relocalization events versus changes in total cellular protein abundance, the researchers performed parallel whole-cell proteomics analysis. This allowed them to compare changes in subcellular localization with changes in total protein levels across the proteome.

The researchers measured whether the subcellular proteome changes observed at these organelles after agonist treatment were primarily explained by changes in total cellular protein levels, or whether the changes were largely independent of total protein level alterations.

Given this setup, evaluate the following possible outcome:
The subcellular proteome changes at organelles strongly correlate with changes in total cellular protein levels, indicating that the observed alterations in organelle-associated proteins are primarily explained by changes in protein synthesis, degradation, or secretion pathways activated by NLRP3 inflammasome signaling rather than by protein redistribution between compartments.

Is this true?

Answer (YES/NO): NO